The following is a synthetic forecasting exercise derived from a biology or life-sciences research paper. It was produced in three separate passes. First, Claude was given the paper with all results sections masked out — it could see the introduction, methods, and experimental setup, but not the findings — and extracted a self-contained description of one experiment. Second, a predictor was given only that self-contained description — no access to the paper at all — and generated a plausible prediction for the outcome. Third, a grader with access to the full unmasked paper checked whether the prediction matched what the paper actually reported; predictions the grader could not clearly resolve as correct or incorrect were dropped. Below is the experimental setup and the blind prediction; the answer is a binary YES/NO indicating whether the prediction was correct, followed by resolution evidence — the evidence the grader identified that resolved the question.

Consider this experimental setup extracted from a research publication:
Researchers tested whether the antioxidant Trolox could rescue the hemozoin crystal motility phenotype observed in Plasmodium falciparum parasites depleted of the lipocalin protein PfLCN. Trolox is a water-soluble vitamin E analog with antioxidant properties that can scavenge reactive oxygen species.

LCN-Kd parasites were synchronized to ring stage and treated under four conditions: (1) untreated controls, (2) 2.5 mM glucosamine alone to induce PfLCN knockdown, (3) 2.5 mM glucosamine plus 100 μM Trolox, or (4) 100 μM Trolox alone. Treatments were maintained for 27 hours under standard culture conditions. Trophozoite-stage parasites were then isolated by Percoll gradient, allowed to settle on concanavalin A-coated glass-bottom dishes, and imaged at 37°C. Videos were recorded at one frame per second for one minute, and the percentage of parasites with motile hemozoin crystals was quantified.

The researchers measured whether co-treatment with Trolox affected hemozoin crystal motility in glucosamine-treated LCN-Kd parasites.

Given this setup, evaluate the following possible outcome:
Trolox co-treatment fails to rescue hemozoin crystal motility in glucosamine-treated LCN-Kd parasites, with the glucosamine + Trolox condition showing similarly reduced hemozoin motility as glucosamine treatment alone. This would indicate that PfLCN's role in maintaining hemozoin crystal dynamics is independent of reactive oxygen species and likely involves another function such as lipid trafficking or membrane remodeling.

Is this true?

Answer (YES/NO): NO